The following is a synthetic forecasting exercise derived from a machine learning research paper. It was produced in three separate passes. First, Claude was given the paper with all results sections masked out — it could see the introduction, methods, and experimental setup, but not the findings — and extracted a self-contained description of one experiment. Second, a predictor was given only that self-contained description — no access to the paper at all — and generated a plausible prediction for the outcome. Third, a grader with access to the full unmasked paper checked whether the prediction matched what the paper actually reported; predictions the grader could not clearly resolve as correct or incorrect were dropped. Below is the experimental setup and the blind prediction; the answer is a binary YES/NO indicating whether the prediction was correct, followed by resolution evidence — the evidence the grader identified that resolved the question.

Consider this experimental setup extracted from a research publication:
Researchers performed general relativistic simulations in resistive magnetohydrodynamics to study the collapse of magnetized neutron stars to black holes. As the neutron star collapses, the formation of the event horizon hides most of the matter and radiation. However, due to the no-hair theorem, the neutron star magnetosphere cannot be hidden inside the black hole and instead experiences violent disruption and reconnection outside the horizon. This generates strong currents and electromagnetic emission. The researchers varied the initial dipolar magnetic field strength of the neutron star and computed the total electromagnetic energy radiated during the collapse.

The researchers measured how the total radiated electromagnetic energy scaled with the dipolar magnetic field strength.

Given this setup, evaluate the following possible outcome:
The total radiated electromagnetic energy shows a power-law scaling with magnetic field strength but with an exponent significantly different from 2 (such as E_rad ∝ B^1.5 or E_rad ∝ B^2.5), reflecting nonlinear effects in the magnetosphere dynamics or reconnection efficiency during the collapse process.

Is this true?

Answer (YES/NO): NO